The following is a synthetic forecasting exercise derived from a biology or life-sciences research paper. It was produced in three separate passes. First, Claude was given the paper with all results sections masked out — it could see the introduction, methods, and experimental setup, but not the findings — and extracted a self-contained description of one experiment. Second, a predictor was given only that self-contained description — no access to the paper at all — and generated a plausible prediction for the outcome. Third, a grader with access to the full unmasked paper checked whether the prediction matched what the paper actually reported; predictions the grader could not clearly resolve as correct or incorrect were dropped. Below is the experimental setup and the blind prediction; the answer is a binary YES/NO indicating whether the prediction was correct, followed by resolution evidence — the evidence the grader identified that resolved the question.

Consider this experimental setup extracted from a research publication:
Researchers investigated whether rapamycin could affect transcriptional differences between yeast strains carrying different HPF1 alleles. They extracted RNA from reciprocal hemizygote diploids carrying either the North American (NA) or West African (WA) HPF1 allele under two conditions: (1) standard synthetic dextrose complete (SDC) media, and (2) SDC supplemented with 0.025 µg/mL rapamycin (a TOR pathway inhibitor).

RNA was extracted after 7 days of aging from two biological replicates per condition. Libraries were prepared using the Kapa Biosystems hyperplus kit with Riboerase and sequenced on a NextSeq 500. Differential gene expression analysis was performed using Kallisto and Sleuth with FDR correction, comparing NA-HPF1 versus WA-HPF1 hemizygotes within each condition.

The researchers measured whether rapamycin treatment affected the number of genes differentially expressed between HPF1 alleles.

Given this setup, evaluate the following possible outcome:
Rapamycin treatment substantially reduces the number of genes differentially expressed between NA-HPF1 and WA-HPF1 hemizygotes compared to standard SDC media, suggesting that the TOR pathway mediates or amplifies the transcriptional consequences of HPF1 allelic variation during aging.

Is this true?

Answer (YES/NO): YES